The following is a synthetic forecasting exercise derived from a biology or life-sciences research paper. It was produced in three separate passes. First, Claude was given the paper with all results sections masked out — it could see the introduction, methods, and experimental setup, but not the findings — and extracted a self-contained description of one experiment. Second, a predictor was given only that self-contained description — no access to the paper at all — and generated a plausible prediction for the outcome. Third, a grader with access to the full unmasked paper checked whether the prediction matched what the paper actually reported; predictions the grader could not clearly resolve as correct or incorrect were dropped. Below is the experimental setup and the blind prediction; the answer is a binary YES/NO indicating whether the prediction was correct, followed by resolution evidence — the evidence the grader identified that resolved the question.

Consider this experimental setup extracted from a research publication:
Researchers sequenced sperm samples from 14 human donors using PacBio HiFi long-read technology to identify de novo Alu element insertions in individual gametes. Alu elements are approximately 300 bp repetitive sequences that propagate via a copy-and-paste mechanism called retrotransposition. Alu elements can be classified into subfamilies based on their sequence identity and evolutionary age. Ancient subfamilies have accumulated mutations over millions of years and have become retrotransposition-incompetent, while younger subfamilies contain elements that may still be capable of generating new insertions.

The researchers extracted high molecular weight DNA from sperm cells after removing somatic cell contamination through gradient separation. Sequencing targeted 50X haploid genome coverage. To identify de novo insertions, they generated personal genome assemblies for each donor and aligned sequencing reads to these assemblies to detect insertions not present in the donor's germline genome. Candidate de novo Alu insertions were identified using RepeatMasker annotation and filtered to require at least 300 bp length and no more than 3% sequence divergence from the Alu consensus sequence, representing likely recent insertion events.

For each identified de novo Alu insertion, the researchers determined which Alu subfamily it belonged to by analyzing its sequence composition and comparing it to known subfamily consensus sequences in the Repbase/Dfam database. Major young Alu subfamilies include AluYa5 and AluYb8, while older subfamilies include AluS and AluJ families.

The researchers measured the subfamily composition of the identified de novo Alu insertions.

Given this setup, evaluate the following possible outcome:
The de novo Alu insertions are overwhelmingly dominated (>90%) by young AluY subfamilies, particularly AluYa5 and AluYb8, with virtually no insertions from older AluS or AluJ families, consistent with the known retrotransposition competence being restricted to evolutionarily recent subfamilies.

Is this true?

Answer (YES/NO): YES